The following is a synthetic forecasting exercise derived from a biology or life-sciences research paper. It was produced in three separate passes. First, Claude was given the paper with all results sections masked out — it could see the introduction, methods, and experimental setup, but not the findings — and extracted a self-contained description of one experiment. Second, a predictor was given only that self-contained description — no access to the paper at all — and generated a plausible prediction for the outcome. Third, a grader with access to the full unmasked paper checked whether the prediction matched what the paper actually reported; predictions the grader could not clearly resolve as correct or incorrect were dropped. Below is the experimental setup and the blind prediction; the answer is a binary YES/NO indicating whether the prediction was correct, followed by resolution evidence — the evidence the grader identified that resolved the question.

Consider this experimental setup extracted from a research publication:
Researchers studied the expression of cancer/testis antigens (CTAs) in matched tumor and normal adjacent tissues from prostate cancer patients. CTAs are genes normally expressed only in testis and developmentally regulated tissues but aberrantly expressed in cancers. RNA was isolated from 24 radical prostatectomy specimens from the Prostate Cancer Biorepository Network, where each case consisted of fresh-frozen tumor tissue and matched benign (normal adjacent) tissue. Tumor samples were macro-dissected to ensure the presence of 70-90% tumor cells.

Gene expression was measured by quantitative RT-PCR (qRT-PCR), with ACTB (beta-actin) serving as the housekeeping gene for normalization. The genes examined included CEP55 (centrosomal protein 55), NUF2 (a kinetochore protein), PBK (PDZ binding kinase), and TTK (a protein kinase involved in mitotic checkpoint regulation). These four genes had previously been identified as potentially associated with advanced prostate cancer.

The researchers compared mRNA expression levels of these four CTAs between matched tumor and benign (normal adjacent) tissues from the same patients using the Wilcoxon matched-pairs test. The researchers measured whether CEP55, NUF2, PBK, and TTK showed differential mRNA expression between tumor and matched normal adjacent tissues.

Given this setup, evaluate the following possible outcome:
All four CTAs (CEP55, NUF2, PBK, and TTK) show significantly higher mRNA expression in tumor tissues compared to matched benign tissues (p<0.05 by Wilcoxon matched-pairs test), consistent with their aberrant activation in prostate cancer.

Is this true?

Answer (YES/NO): NO